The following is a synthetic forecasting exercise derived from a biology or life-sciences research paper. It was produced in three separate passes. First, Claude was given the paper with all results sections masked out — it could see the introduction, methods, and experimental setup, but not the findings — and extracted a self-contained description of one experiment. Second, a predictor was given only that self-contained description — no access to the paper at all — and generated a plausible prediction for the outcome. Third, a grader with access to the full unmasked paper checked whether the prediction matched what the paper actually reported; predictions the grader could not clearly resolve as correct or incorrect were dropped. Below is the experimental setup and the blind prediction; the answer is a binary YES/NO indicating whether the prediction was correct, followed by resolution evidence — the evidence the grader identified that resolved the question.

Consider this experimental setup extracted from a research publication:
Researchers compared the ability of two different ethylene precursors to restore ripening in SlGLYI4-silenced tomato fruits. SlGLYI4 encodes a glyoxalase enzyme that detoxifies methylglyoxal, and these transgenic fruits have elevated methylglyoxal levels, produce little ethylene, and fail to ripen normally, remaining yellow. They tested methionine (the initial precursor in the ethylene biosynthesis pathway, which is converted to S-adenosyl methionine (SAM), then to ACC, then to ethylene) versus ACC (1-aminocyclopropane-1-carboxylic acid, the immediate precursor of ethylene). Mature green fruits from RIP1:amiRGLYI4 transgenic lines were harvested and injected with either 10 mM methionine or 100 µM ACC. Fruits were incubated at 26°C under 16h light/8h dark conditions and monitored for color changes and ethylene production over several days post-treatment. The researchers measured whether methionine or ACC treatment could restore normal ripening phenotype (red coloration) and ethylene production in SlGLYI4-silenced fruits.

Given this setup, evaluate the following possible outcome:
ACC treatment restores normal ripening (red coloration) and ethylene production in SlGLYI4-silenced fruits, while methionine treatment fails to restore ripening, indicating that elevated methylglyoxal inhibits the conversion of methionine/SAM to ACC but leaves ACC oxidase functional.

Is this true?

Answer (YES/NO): YES